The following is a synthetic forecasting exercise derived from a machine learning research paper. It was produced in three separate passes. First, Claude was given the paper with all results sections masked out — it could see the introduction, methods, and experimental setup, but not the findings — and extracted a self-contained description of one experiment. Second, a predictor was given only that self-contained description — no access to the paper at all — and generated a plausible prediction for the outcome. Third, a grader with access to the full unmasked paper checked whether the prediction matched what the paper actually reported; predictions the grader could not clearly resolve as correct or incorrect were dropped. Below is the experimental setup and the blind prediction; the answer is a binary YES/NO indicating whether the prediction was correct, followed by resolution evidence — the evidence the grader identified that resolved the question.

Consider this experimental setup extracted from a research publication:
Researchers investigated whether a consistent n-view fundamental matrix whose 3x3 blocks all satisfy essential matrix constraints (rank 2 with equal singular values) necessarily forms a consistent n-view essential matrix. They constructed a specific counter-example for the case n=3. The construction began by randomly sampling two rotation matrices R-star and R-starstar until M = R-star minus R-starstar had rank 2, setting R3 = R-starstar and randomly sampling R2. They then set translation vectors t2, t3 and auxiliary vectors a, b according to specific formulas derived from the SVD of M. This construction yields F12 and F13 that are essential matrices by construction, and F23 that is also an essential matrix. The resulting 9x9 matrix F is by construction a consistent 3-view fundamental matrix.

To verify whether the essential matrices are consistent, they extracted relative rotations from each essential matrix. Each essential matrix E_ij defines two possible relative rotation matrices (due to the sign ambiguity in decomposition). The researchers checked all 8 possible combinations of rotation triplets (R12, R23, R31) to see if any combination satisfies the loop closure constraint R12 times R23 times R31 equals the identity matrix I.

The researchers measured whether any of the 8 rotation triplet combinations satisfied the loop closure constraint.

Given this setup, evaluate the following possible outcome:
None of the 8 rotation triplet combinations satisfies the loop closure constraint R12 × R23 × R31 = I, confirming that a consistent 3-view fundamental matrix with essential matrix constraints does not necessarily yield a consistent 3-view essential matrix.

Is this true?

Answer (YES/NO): YES